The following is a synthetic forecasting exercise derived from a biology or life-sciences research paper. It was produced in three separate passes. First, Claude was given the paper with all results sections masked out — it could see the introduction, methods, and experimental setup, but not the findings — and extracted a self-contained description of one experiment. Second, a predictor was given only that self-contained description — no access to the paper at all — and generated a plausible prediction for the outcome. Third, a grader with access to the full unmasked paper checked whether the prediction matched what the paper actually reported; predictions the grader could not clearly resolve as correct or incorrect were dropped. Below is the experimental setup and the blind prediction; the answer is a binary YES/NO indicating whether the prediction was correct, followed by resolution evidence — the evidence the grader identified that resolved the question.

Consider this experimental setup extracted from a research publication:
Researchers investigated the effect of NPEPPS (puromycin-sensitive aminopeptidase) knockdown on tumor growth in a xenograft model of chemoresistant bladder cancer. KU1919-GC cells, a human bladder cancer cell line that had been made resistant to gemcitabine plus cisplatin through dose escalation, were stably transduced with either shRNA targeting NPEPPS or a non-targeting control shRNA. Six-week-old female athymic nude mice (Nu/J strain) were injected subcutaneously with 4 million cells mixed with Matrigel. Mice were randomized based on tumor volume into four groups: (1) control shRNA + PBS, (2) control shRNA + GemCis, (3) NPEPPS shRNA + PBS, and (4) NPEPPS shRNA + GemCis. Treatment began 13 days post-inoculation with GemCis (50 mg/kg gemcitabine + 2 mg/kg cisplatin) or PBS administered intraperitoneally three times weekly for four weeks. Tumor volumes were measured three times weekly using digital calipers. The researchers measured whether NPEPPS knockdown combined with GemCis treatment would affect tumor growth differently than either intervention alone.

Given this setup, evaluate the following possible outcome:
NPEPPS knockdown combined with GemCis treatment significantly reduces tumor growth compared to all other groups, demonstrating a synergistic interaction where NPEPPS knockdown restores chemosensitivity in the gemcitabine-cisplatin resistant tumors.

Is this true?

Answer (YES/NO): NO